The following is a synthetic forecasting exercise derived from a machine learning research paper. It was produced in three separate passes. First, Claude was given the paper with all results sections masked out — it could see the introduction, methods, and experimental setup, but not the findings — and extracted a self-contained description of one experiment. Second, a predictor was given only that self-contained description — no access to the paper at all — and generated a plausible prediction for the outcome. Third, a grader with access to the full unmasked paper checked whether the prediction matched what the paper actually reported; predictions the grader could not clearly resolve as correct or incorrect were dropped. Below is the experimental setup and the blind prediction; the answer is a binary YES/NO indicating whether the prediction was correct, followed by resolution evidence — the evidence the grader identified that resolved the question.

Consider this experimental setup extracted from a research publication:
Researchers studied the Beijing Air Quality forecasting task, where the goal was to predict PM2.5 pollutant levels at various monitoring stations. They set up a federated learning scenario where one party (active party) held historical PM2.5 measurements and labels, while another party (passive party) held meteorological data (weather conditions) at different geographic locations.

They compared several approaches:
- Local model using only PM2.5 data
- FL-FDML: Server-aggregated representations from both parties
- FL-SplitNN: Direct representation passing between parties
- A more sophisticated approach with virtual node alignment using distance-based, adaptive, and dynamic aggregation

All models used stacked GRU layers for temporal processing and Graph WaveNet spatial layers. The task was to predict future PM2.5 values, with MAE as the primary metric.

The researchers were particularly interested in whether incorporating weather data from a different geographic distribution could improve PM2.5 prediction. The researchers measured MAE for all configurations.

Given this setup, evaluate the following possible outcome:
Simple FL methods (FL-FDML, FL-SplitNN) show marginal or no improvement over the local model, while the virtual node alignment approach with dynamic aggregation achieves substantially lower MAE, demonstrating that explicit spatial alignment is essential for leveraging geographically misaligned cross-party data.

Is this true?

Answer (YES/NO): NO